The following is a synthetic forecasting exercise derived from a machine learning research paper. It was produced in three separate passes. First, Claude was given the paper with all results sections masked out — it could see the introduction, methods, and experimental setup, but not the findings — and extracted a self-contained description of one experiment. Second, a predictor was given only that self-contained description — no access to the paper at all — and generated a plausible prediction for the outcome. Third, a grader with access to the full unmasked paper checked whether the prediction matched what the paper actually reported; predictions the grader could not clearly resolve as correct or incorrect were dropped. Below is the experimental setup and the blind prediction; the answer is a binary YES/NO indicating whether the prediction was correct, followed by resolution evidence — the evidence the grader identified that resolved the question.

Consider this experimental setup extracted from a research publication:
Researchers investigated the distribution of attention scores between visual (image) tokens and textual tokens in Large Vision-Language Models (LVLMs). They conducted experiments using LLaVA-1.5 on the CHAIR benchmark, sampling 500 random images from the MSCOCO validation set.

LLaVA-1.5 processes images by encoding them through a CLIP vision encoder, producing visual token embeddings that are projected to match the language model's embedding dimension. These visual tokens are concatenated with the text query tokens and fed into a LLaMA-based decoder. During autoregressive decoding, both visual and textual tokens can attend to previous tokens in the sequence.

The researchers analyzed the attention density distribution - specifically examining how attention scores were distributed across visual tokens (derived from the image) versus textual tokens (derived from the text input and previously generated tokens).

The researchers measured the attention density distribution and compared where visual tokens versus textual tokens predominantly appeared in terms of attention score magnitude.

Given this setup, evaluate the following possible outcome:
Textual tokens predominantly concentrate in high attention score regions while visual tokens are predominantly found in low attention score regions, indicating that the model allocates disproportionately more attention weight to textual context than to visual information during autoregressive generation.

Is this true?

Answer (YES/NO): YES